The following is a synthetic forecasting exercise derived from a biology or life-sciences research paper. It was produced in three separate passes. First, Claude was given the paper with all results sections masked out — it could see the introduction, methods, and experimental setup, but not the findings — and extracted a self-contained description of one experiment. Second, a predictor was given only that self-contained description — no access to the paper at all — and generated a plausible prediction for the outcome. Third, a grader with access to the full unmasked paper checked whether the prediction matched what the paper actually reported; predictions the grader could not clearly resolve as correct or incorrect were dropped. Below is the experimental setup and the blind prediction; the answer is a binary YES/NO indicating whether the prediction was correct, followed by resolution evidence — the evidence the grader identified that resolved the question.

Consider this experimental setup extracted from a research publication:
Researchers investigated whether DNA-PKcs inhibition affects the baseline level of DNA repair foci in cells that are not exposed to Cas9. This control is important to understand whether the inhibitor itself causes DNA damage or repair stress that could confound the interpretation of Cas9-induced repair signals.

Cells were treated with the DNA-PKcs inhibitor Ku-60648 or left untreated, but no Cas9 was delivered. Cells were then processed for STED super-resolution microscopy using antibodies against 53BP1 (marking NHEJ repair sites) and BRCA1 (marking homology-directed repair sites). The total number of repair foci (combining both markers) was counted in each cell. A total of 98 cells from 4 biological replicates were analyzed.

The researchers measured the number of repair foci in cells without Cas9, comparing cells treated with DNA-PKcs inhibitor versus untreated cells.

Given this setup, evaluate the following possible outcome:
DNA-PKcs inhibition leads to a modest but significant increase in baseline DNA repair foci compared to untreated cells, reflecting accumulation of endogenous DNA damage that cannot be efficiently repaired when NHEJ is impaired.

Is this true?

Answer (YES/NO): NO